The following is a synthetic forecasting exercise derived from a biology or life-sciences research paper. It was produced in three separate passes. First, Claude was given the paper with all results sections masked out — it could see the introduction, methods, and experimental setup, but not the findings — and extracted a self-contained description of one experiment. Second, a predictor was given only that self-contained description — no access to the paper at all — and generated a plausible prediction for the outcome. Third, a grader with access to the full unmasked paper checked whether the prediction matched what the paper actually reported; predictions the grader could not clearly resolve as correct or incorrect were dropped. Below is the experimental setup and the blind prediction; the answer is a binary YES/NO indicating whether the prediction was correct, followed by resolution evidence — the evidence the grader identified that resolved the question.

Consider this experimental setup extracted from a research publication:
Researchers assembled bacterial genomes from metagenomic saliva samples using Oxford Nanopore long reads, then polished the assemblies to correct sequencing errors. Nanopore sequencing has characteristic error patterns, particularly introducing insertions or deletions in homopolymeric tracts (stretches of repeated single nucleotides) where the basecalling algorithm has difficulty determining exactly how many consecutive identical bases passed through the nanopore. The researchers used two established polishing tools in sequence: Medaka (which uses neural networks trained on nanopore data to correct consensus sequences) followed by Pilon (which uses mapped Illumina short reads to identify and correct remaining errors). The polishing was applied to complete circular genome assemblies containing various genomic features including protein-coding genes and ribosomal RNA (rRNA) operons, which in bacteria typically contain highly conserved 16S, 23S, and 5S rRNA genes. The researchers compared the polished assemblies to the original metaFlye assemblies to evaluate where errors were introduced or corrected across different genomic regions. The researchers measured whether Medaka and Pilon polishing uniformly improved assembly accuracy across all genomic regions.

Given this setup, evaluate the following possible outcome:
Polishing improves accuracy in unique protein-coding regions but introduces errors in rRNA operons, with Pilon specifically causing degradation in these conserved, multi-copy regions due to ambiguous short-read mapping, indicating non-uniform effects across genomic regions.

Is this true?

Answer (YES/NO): YES